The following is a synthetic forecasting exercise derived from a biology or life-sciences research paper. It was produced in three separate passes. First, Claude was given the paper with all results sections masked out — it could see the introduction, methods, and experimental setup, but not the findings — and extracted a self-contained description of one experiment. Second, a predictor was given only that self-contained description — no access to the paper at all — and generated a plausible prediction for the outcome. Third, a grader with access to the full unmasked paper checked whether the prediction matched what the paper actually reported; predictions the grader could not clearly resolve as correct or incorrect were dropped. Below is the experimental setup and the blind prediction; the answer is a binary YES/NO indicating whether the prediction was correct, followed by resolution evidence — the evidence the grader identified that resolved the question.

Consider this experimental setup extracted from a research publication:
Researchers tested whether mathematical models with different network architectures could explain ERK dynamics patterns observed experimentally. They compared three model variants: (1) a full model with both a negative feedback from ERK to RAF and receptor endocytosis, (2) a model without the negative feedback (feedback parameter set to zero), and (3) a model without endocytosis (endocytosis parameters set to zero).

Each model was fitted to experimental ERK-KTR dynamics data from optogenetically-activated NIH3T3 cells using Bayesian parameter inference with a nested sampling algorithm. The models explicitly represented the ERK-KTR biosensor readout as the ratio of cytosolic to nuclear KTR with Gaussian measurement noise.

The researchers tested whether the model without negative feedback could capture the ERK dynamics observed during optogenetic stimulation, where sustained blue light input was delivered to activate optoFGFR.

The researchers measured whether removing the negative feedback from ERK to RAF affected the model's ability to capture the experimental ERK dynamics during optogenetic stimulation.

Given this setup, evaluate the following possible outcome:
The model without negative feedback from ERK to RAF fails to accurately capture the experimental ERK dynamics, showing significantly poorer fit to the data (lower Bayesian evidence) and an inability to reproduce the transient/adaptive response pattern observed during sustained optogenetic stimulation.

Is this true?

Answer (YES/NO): YES